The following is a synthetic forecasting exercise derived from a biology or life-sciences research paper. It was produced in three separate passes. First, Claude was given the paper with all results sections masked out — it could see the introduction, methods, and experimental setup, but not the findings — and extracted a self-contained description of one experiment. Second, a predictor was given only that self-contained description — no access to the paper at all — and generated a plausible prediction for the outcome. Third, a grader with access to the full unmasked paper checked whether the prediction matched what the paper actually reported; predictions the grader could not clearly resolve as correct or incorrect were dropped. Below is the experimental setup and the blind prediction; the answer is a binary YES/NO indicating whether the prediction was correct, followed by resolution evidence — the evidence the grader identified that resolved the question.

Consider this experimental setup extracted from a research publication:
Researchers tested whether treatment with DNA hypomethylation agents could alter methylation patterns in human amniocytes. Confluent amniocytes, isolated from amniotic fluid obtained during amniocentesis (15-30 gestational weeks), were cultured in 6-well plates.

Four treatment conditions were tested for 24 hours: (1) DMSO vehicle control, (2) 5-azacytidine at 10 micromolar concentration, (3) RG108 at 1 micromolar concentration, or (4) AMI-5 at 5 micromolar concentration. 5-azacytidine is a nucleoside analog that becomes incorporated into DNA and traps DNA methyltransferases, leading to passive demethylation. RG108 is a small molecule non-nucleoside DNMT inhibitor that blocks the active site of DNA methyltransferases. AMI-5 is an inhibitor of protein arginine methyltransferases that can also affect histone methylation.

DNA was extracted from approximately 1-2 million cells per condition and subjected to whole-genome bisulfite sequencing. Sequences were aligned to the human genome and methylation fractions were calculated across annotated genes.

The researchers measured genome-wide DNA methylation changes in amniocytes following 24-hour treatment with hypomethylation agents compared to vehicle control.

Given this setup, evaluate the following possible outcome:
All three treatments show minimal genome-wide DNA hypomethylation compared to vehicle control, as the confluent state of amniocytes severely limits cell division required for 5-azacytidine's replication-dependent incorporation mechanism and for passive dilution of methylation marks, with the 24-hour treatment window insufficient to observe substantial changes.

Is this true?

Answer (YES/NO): YES